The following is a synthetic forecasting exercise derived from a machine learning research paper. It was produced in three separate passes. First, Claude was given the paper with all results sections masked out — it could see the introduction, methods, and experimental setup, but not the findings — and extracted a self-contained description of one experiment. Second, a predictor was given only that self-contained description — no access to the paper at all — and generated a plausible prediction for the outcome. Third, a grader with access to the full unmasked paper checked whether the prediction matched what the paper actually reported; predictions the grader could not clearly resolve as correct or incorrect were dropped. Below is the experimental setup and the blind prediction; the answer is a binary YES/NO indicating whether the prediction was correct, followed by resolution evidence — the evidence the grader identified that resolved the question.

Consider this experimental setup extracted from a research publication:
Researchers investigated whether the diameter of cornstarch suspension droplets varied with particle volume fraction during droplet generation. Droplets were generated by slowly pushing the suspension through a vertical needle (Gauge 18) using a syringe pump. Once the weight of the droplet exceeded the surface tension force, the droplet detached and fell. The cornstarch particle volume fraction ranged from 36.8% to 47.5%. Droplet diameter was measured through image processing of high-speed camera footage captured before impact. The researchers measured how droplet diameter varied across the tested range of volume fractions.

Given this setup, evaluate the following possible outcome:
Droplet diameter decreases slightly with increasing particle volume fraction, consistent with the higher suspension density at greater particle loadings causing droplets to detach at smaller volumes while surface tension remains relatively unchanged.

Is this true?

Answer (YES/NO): NO